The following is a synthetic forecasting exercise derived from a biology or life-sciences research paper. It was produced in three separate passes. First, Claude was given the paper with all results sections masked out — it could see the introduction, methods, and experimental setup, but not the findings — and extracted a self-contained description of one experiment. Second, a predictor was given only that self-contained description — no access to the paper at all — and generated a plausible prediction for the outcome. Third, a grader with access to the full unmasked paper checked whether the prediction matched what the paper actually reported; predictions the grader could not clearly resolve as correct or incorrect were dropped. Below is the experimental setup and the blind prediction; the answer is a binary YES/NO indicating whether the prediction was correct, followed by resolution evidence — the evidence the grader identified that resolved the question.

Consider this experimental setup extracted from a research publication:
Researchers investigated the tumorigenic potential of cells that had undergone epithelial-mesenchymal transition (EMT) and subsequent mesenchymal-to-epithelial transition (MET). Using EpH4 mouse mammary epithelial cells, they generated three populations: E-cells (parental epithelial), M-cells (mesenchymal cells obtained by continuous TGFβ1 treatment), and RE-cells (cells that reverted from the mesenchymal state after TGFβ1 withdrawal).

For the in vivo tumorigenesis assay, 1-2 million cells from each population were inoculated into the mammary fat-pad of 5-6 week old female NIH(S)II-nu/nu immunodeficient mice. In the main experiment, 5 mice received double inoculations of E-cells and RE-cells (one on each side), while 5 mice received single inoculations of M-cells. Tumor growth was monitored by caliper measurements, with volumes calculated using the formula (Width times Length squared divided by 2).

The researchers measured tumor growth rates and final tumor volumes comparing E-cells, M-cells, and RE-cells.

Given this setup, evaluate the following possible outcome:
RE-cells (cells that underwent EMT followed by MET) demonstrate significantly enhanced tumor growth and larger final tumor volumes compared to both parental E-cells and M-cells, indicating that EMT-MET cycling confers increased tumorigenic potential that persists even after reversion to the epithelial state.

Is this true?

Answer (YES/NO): NO